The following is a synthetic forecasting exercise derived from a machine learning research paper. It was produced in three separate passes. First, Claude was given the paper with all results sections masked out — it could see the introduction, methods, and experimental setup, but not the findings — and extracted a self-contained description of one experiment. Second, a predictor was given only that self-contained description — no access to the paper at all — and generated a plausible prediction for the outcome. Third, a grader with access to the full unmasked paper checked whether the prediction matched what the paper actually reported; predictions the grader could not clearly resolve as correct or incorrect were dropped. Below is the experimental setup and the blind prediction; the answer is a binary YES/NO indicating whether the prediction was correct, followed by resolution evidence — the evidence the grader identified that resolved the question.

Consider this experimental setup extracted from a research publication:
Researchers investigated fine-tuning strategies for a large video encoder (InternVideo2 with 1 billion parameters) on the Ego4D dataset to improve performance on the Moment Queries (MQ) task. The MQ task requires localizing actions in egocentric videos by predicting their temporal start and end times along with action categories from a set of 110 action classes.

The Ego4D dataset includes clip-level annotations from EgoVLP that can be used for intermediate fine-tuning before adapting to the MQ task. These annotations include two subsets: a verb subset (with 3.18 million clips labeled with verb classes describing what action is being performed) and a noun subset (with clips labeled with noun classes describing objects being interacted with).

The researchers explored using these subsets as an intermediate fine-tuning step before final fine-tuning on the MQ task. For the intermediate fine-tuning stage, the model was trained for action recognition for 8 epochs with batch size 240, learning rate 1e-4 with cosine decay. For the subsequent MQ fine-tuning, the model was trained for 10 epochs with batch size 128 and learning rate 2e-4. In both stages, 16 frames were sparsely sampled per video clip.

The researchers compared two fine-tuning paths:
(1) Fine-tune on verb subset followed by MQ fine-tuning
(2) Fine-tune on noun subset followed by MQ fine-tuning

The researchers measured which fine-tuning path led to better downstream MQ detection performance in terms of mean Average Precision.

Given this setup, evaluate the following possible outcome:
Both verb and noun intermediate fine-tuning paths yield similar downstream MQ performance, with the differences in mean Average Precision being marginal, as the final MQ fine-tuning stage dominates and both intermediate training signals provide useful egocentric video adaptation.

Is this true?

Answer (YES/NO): NO